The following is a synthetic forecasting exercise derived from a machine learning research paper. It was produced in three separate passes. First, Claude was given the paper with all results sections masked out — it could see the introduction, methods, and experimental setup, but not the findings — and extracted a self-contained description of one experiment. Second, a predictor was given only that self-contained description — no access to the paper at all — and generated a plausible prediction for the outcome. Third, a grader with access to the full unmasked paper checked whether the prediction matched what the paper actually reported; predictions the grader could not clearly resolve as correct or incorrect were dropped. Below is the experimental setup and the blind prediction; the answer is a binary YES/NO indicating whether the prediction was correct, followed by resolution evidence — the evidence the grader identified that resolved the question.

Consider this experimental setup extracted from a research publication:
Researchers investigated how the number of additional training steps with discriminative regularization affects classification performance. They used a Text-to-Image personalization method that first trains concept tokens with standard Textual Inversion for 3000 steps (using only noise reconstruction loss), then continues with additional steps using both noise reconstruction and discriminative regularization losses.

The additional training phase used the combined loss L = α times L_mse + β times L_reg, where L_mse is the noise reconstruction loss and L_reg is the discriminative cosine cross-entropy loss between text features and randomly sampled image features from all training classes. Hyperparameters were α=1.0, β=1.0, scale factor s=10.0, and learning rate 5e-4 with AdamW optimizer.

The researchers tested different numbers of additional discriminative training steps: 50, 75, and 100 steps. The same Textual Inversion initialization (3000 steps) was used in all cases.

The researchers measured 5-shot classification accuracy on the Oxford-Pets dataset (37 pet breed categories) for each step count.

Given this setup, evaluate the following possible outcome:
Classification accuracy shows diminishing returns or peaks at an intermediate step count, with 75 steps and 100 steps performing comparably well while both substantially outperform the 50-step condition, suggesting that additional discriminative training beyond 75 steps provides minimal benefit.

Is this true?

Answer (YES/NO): NO